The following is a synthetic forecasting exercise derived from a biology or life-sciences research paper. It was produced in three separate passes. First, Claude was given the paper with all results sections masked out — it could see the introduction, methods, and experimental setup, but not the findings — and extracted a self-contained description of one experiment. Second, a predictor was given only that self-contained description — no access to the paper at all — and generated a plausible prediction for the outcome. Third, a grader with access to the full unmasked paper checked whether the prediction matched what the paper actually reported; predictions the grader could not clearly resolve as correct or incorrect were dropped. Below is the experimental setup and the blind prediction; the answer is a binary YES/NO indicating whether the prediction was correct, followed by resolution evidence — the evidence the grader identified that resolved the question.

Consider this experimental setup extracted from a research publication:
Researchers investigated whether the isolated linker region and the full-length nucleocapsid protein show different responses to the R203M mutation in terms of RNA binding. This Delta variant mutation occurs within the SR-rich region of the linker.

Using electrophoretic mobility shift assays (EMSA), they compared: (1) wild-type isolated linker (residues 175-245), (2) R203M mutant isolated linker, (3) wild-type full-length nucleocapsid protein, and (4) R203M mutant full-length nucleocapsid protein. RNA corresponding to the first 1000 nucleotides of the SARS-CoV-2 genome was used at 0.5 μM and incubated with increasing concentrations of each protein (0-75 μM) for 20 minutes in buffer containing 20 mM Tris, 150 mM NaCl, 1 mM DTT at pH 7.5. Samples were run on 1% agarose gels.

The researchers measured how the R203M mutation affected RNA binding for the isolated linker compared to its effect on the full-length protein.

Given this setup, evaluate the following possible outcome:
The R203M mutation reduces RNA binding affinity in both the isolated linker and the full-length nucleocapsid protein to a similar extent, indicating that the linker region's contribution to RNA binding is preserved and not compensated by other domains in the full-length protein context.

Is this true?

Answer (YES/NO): NO